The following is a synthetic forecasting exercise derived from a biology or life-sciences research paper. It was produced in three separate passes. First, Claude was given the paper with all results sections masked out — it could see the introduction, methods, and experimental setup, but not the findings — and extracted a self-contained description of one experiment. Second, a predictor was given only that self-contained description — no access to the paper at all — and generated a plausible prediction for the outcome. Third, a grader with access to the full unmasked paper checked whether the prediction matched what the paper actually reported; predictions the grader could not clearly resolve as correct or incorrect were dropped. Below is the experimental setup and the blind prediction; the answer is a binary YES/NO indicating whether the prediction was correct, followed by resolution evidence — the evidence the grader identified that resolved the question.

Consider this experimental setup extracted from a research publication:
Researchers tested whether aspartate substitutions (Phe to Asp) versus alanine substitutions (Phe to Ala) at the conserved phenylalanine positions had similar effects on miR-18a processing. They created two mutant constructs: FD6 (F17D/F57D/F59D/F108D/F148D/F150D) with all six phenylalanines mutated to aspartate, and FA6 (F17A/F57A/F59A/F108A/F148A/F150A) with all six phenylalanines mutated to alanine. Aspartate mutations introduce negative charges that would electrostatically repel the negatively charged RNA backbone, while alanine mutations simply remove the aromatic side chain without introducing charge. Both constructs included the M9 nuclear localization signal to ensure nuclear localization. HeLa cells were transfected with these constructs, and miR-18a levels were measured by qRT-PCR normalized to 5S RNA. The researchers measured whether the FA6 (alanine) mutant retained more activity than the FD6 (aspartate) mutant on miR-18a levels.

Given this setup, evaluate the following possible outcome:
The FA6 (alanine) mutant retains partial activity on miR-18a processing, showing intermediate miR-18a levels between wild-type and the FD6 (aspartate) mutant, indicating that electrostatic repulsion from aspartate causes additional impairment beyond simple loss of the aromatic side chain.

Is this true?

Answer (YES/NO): NO